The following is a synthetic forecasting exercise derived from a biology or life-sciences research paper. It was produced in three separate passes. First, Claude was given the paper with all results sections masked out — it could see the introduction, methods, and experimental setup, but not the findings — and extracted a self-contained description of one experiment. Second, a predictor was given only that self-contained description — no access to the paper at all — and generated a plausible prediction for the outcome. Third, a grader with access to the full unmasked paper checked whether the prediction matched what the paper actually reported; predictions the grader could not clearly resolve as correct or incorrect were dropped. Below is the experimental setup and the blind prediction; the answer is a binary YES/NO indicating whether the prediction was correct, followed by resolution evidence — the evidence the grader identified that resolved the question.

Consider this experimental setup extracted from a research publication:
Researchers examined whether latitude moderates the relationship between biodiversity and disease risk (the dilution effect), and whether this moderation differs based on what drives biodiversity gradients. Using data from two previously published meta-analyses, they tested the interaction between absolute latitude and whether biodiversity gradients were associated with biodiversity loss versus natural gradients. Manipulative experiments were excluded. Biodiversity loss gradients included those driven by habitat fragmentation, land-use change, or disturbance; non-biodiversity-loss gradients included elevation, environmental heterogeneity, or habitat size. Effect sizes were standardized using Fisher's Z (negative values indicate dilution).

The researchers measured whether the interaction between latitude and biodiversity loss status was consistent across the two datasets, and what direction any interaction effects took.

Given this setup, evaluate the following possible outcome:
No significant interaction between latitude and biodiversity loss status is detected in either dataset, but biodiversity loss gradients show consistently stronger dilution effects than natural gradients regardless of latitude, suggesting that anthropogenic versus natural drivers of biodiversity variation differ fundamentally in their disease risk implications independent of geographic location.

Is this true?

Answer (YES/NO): NO